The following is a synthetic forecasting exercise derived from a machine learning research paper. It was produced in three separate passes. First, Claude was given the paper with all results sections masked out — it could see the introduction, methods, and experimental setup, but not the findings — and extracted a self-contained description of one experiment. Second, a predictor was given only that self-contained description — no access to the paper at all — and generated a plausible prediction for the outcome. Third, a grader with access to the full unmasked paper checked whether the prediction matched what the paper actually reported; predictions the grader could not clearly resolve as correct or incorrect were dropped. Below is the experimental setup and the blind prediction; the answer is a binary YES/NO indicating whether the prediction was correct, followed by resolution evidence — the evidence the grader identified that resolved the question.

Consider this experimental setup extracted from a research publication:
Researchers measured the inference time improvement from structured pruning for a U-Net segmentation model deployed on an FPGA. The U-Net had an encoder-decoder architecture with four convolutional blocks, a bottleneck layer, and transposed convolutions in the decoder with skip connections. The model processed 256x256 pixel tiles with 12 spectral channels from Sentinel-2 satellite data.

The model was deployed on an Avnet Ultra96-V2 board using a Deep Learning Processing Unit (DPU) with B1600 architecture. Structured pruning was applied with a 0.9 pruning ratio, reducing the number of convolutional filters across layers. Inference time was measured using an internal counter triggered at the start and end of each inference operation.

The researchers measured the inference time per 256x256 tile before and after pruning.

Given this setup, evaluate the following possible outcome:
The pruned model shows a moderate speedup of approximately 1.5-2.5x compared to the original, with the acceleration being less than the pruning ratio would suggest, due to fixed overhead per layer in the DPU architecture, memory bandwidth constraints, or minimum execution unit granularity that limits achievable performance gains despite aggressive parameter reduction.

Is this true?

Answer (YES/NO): YES